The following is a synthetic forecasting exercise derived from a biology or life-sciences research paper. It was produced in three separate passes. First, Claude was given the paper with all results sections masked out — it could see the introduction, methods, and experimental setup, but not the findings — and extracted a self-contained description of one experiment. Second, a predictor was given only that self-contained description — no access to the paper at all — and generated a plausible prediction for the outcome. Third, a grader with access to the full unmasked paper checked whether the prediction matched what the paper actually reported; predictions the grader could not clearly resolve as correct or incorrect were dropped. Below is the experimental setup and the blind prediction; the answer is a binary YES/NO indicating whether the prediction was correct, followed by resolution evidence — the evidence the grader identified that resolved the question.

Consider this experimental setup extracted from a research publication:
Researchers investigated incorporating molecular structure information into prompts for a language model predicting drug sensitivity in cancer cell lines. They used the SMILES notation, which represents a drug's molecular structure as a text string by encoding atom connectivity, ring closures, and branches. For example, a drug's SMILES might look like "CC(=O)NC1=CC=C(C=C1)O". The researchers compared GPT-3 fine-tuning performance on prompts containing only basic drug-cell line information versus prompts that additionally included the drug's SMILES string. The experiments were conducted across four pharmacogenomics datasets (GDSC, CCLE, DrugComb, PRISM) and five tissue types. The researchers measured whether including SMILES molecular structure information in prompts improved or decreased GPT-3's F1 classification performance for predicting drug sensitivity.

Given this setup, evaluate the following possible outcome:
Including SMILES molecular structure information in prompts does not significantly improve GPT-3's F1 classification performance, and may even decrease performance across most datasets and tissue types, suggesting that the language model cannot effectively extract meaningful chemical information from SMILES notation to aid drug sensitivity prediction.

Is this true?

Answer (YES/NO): YES